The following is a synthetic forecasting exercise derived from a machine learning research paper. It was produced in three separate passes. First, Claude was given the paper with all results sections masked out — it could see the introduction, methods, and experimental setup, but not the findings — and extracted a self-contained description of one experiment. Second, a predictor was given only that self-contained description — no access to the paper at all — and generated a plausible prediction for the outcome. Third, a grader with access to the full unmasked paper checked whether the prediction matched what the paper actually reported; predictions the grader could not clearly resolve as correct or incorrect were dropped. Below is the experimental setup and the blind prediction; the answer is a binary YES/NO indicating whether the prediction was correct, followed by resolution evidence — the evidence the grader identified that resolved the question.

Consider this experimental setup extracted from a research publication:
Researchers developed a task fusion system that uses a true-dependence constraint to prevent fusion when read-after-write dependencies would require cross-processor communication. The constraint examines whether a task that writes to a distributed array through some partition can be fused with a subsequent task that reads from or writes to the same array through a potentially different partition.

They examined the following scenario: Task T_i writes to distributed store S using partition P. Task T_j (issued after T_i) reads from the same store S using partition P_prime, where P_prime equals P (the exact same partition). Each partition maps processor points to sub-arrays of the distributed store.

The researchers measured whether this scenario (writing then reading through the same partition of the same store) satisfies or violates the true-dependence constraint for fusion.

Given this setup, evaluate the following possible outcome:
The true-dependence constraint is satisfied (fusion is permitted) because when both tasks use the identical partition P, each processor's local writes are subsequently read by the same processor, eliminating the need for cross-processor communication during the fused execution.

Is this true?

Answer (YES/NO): YES